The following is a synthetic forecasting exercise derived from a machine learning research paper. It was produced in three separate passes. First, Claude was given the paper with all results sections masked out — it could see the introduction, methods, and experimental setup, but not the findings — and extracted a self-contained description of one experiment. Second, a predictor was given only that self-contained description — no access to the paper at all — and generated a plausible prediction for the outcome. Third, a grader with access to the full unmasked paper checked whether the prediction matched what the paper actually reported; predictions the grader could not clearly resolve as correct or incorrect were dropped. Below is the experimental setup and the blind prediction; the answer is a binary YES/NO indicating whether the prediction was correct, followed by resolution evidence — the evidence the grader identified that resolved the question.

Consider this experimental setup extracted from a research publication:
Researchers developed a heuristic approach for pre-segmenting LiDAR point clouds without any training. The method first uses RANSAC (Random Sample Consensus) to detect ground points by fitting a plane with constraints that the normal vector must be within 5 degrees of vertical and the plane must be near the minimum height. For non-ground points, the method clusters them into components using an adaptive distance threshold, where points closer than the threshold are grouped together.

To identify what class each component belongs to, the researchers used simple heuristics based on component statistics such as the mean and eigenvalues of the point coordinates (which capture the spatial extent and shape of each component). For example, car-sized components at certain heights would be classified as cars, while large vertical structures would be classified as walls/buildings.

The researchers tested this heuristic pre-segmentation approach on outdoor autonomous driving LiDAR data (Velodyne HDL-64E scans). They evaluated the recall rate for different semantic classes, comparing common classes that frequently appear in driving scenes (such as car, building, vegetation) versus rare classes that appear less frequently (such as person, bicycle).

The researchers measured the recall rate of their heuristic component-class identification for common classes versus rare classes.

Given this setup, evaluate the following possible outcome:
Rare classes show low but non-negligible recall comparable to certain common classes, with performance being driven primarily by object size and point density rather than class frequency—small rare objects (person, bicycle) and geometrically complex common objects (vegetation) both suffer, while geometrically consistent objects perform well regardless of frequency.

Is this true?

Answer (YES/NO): NO